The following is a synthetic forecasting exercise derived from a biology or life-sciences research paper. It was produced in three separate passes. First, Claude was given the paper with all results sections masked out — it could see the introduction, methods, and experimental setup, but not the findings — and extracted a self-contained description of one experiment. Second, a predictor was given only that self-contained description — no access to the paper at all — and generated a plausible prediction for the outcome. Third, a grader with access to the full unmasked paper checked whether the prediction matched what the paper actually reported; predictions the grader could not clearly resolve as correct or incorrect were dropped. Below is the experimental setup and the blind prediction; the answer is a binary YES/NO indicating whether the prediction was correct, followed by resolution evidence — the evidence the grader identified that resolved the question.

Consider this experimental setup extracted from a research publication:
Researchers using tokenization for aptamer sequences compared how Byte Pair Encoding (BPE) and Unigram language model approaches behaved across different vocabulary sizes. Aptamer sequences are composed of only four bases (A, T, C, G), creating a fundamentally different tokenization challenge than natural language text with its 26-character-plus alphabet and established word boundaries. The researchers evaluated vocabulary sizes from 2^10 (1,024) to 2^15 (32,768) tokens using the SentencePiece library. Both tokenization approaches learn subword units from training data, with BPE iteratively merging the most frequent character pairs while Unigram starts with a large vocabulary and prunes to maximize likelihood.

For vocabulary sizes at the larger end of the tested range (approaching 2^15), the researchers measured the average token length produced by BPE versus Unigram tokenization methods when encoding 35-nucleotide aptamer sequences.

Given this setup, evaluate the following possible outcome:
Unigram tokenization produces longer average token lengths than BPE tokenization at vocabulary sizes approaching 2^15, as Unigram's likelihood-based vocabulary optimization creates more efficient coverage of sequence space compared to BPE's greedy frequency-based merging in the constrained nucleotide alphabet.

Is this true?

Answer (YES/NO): YES